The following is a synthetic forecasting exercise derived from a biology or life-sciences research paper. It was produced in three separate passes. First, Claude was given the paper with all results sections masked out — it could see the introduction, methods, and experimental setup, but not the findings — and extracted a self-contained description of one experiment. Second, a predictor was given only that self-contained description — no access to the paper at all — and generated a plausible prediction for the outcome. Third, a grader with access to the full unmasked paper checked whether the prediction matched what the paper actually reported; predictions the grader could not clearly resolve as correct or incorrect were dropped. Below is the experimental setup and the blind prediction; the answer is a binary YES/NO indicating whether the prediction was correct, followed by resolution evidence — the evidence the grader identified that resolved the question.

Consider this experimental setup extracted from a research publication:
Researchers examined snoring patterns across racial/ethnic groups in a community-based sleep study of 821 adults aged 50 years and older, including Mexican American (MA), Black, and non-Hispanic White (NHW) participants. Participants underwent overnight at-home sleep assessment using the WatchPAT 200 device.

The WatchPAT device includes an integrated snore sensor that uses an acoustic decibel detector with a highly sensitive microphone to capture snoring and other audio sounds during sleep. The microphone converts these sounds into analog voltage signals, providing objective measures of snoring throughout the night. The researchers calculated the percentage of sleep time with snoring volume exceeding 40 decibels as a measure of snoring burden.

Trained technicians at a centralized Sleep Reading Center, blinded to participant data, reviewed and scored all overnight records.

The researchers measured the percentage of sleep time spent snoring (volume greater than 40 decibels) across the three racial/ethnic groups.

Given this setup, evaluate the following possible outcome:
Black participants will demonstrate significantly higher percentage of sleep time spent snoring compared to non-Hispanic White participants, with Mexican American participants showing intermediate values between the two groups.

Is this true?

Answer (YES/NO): NO